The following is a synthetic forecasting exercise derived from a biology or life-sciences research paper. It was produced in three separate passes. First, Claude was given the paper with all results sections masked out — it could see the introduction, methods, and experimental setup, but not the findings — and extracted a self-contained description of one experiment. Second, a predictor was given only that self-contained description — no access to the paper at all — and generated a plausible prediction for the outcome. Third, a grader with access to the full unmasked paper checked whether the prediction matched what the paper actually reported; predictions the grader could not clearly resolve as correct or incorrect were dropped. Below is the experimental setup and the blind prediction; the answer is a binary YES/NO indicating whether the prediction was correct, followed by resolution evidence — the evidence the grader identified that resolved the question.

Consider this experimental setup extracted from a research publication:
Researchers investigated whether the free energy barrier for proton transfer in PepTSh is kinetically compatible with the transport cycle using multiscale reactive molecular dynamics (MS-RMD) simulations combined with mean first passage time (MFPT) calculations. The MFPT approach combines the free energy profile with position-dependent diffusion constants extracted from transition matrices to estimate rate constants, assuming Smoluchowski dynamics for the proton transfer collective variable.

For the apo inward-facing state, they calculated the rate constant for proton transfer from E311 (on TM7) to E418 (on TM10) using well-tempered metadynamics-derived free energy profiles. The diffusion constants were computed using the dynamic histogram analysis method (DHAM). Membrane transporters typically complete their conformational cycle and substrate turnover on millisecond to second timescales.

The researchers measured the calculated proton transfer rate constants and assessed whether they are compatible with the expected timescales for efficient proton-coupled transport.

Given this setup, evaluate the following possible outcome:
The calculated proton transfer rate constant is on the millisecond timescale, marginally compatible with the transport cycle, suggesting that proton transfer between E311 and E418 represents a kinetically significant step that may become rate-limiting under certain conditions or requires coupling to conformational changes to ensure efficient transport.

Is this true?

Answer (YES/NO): NO